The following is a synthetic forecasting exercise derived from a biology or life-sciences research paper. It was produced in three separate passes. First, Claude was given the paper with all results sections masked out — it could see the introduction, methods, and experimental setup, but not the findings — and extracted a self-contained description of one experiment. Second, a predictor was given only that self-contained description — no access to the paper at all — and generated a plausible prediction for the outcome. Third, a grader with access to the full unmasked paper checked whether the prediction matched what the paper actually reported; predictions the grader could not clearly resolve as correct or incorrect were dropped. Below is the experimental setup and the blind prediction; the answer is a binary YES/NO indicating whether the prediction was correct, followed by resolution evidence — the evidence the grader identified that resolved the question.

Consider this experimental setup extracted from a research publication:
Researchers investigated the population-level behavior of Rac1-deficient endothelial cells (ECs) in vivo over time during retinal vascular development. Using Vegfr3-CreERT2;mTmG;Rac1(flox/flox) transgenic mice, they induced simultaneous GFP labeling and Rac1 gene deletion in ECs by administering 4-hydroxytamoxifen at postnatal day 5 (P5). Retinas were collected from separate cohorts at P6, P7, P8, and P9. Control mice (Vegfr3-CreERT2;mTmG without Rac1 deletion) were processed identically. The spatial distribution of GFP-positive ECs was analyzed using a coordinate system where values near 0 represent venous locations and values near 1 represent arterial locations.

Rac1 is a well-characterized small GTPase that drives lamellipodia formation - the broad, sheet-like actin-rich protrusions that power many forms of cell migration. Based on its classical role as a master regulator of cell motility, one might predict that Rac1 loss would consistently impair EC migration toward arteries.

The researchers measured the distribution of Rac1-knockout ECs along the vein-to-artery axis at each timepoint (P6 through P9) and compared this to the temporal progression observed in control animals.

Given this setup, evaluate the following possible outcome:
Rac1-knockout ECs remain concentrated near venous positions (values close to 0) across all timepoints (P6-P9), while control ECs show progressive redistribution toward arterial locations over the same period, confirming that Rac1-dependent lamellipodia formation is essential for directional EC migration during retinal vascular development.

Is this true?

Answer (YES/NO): NO